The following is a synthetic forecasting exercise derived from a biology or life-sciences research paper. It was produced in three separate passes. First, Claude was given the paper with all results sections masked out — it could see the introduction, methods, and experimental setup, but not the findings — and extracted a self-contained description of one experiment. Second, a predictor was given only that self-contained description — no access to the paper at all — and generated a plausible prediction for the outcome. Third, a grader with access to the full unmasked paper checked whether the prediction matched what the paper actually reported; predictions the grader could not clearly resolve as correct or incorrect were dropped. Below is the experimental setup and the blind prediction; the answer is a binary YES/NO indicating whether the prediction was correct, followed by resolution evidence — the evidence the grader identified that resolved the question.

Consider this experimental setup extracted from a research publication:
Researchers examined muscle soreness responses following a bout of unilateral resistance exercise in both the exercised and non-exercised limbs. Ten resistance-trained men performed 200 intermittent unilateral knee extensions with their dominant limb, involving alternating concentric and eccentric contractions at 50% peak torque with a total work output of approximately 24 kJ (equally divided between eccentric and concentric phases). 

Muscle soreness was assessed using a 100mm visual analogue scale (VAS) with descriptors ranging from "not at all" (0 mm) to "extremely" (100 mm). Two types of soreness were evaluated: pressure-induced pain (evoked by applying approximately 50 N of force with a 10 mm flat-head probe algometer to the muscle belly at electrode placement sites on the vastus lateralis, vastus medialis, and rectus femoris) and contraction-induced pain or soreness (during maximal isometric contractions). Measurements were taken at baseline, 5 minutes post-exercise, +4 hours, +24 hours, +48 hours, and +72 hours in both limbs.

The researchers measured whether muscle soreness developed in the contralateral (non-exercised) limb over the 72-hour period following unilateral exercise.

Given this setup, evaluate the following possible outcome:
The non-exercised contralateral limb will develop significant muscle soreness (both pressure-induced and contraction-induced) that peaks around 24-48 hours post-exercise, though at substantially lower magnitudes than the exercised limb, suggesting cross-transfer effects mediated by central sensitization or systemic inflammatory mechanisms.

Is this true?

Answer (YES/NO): NO